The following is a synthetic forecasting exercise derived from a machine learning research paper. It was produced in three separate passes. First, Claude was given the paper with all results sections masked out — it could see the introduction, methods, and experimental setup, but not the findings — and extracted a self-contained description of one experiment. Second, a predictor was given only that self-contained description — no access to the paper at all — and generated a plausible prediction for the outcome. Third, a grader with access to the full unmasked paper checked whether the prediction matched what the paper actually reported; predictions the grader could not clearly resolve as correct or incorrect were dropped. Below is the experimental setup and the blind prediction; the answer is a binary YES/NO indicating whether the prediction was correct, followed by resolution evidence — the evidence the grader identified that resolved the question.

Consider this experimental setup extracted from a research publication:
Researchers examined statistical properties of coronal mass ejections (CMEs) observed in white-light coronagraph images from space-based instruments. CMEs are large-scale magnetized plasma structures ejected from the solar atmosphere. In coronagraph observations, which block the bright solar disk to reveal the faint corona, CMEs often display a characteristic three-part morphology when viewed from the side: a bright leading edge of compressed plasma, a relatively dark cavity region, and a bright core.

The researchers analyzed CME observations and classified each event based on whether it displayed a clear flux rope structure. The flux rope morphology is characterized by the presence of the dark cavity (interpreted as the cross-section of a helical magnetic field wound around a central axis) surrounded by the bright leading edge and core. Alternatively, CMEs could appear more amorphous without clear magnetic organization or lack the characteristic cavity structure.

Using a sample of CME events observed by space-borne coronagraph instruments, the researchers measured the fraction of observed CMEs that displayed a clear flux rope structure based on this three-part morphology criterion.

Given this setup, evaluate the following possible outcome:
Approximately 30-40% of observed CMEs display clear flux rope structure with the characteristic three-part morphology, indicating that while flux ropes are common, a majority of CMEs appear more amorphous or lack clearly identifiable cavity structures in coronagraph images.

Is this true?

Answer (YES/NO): NO